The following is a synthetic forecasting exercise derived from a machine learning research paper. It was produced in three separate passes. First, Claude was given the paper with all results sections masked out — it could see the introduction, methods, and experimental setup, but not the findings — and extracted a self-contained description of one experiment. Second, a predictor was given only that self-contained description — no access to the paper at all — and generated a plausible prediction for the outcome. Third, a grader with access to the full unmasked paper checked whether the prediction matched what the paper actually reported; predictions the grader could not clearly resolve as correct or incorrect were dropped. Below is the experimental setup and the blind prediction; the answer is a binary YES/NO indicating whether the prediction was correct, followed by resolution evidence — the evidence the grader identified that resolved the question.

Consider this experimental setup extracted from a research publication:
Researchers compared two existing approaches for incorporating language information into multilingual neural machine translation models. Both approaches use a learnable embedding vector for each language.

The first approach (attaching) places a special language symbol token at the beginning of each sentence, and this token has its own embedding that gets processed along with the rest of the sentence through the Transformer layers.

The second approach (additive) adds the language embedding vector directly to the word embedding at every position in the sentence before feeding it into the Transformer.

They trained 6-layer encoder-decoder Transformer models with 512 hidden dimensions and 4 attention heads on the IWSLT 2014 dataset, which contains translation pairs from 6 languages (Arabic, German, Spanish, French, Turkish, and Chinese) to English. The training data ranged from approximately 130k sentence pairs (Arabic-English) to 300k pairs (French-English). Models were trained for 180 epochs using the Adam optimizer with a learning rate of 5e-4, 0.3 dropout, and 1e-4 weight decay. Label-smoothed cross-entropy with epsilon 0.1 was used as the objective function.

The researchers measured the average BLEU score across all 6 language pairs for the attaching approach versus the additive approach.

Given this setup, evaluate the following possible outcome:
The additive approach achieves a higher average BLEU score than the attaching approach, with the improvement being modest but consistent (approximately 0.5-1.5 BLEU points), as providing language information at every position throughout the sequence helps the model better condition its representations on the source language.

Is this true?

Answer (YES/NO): NO